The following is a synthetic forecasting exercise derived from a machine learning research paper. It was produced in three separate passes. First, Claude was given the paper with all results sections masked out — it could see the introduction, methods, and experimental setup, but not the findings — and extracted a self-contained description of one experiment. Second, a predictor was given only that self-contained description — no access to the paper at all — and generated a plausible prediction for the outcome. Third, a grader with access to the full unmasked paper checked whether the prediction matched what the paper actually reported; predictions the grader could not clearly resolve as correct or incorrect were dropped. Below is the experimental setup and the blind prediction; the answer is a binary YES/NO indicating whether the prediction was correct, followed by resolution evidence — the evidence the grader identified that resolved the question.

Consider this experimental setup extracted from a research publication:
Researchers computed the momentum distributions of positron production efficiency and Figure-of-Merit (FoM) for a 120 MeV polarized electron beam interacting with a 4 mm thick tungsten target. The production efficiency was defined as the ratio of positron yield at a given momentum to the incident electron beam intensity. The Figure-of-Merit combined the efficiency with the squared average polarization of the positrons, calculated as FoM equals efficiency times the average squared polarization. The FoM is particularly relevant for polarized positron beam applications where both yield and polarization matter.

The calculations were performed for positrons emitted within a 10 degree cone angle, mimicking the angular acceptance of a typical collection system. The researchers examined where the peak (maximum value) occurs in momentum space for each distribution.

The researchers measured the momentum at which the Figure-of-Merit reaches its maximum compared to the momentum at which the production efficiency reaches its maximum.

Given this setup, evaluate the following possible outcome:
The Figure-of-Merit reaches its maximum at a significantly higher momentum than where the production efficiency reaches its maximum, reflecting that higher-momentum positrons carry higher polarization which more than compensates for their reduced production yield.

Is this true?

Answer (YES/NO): YES